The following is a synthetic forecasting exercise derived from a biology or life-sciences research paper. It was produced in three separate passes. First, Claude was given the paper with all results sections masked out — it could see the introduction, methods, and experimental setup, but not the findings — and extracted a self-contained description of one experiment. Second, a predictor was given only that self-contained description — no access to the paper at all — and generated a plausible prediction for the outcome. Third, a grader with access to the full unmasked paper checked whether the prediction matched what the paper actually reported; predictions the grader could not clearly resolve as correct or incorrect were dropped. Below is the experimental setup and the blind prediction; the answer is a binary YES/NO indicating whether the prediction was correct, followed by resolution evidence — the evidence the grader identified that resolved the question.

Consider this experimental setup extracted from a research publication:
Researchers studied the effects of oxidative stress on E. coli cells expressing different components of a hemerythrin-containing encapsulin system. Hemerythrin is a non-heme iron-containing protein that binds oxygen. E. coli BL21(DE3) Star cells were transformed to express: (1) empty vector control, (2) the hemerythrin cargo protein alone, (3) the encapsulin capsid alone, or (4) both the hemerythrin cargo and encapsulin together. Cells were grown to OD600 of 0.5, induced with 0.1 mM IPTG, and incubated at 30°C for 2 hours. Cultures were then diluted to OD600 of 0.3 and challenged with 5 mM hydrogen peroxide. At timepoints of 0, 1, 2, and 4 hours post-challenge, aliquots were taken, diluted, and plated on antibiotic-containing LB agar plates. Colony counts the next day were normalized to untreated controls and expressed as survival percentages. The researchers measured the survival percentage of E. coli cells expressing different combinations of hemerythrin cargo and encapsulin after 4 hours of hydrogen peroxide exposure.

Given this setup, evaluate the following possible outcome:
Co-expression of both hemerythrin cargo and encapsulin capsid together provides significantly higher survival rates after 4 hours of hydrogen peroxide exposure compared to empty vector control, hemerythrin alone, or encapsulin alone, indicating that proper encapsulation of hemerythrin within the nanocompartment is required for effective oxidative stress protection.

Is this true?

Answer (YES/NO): YES